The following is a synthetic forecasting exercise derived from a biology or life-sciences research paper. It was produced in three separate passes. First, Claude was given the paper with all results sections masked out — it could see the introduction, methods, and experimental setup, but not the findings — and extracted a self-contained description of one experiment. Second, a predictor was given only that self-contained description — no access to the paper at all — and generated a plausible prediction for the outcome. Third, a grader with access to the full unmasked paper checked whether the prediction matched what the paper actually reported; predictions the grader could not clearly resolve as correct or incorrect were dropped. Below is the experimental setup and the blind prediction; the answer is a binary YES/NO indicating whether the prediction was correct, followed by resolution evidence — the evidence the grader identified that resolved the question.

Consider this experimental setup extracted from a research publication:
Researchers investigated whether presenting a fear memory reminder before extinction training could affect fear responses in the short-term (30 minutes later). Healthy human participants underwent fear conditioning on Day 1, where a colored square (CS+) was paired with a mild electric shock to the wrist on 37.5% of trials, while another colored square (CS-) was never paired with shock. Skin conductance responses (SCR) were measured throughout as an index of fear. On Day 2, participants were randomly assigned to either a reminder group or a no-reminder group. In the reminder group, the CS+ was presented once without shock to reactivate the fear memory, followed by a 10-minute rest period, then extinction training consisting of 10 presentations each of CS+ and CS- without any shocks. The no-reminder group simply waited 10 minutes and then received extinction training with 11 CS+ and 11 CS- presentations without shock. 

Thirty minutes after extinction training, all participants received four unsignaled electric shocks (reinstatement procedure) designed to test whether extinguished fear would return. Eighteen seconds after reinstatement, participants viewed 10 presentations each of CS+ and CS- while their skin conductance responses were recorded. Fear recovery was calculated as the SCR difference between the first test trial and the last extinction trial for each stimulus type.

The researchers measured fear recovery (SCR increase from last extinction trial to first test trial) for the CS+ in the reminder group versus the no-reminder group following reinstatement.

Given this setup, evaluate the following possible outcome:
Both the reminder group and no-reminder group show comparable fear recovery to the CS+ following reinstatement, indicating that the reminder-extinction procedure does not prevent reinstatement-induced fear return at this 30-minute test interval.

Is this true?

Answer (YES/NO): NO